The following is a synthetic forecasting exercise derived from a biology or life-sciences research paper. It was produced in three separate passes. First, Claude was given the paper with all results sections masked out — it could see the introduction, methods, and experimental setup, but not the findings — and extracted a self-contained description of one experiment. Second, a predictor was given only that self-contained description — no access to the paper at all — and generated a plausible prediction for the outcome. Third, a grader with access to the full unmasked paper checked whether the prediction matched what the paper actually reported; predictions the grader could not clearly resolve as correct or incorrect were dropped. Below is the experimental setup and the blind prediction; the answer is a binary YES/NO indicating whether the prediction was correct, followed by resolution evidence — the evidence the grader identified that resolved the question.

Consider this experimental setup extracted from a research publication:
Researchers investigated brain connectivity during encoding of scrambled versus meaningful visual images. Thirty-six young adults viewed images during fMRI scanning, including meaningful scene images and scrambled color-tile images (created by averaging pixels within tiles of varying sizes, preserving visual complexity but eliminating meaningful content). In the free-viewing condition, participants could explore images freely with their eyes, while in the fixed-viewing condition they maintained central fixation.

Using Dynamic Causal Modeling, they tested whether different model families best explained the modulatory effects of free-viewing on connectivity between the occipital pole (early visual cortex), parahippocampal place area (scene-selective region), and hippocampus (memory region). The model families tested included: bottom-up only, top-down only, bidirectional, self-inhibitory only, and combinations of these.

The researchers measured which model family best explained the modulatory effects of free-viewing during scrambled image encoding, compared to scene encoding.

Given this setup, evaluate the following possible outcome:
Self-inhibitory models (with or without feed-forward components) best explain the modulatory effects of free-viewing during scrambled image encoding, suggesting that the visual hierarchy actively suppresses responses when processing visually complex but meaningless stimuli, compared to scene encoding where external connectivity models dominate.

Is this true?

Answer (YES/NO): NO